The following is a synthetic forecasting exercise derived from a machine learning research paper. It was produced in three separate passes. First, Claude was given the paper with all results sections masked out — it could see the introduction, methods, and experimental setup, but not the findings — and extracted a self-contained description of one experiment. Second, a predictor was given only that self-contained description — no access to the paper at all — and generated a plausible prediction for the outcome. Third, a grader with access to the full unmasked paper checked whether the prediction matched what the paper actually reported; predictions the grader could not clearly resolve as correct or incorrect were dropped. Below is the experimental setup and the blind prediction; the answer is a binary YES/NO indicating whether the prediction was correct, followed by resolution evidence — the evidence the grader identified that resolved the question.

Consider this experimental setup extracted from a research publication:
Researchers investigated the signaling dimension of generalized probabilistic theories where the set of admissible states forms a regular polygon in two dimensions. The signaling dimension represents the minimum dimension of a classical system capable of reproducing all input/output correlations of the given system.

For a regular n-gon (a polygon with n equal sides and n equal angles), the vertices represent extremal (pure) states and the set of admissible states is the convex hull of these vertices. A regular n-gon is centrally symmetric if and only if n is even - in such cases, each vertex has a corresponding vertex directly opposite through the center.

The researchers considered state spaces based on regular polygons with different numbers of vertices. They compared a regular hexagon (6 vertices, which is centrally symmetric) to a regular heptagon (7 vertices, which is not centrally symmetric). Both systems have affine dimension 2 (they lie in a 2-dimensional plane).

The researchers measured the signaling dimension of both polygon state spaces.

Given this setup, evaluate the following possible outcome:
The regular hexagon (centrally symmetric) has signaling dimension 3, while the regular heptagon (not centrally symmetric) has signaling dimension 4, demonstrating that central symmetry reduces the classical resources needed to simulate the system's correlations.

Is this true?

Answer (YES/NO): NO